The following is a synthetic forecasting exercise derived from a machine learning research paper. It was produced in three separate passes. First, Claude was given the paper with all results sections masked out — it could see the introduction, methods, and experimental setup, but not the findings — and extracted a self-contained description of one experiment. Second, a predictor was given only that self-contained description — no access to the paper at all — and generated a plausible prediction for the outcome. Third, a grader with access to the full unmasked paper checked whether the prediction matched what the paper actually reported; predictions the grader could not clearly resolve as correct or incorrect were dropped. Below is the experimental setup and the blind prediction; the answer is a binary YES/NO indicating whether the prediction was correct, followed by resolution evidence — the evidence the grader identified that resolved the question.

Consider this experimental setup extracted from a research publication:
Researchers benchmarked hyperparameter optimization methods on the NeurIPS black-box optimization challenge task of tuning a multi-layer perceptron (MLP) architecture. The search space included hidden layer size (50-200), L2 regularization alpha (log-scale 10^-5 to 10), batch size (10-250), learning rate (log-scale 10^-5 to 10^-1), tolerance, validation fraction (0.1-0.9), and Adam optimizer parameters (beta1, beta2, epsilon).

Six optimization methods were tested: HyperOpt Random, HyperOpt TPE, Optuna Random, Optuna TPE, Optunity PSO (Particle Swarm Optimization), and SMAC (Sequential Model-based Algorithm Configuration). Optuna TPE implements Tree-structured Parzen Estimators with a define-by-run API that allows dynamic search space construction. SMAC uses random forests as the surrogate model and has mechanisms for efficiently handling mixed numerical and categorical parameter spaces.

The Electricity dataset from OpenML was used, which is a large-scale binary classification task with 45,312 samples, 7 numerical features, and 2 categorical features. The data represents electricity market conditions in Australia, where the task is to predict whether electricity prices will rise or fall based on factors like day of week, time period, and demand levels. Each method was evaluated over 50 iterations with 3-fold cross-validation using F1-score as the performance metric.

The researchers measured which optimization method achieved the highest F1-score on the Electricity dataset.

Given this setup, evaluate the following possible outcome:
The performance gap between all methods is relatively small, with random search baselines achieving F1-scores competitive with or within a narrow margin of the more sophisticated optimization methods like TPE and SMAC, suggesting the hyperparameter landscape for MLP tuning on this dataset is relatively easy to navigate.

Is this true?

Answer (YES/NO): NO